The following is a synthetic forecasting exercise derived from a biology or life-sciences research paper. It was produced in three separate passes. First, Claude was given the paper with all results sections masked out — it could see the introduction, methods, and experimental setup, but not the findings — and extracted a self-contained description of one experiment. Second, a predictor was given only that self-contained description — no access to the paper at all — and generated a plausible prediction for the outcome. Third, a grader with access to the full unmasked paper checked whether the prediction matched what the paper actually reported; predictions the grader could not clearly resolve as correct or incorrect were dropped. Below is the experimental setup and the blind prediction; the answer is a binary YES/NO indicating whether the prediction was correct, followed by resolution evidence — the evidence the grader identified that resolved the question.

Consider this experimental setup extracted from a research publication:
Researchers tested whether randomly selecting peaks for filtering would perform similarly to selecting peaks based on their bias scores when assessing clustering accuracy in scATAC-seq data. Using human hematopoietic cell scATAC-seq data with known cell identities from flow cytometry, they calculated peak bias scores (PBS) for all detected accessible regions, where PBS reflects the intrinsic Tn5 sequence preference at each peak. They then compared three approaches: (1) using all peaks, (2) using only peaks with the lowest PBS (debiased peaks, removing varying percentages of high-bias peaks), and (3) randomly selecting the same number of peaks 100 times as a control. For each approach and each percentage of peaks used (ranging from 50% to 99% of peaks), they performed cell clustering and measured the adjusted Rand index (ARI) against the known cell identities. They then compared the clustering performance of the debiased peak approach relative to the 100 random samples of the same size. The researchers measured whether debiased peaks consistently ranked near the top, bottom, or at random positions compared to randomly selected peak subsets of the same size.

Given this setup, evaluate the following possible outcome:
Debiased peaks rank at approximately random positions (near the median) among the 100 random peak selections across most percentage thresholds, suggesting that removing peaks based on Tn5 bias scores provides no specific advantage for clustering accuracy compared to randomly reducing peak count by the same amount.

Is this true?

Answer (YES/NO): NO